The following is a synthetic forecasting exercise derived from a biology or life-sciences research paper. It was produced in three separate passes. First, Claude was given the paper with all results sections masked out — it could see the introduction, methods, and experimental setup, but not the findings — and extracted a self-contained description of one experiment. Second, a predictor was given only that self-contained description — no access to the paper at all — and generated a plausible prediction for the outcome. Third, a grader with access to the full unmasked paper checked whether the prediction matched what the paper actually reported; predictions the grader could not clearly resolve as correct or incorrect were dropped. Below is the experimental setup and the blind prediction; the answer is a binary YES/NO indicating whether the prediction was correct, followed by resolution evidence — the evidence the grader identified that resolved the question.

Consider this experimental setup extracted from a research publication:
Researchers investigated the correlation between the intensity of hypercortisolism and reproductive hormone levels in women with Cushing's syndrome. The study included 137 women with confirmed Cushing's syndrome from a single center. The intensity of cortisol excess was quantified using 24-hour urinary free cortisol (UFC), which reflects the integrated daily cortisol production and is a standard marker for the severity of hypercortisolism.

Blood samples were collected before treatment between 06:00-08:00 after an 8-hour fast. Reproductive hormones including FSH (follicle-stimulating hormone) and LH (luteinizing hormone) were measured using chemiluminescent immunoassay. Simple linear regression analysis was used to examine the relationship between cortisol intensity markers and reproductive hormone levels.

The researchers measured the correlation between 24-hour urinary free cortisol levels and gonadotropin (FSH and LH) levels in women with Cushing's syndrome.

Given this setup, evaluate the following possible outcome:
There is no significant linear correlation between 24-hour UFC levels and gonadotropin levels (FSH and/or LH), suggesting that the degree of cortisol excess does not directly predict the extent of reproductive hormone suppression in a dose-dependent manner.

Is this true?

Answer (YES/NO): YES